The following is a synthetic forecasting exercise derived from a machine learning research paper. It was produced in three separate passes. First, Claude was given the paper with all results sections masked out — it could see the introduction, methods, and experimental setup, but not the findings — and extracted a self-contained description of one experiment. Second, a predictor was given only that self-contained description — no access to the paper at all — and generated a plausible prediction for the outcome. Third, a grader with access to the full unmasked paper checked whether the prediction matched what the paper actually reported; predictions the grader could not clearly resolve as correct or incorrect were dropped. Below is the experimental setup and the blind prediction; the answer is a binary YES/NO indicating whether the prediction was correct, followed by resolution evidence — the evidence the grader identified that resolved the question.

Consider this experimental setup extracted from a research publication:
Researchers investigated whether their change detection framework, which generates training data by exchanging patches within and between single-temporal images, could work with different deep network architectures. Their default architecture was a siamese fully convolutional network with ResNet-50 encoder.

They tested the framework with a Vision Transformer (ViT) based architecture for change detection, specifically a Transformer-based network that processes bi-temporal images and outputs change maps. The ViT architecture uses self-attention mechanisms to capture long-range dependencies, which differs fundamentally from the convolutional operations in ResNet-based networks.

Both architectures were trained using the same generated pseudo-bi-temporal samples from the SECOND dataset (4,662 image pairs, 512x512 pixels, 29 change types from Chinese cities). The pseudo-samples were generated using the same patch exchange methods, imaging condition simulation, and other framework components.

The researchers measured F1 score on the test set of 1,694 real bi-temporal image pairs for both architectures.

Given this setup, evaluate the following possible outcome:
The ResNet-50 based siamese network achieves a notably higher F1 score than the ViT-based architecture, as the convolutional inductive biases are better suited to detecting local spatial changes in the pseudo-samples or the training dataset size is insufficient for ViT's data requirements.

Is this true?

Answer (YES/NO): NO